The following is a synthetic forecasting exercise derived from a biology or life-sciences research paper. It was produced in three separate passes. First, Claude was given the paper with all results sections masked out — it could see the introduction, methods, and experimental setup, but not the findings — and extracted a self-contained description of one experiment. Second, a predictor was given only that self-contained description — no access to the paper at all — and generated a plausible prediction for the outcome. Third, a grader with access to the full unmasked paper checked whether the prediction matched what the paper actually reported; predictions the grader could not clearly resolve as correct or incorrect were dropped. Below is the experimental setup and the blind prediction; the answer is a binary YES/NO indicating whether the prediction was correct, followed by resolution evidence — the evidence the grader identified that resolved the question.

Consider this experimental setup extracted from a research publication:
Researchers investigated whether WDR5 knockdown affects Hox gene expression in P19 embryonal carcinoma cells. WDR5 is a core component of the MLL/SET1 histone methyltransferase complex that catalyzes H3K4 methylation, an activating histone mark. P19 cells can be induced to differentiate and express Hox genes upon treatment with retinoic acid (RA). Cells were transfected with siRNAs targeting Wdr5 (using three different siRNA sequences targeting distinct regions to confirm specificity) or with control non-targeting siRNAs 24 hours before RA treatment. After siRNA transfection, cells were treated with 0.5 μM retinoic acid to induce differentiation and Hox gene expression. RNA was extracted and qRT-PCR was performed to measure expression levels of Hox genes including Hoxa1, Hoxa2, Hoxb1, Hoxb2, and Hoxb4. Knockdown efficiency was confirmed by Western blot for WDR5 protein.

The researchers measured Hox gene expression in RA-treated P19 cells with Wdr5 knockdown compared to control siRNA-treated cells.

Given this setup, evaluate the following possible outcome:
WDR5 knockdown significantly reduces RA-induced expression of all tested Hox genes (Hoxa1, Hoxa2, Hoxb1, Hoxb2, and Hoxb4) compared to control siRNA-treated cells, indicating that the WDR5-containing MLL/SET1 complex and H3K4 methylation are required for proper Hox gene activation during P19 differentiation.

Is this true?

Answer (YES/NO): NO